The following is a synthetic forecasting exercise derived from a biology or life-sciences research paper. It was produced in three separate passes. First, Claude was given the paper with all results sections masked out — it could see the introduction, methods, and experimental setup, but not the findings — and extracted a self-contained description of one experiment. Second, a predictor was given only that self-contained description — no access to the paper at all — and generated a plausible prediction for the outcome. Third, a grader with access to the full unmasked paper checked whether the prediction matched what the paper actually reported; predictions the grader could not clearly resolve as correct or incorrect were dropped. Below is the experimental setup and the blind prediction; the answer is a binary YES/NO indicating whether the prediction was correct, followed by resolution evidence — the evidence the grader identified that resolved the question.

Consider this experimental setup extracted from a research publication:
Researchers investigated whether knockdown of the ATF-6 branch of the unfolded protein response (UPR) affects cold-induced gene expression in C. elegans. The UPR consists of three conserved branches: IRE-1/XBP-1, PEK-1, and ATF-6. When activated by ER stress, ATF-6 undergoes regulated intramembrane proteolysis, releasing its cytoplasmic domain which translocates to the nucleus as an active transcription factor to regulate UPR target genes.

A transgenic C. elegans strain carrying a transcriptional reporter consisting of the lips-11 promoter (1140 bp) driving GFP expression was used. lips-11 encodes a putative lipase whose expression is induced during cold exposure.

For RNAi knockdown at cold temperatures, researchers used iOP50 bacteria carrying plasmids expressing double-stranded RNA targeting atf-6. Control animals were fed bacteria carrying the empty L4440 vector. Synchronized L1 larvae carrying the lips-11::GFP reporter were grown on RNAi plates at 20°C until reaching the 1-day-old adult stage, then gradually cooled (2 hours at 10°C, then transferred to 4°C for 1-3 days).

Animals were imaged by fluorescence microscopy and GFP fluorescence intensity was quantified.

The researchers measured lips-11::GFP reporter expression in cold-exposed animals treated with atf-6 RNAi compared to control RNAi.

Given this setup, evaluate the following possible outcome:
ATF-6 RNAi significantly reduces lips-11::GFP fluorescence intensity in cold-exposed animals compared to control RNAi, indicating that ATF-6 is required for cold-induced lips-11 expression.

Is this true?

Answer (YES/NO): NO